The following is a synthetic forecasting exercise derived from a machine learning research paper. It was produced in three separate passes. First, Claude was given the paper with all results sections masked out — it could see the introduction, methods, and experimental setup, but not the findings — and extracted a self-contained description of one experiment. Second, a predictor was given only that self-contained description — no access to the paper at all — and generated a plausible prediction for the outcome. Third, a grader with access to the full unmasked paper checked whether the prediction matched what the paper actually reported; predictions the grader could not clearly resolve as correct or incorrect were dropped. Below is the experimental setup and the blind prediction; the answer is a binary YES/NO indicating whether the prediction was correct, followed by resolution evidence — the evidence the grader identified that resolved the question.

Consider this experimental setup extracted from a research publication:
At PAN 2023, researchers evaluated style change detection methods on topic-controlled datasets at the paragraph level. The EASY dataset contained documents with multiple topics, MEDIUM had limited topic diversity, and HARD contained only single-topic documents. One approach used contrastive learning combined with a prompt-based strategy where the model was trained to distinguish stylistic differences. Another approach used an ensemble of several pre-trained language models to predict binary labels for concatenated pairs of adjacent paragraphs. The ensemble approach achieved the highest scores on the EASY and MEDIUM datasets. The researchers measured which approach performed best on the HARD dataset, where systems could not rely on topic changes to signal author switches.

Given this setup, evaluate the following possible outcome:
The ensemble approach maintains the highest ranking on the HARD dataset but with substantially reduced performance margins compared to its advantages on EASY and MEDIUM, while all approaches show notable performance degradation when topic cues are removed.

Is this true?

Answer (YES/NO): NO